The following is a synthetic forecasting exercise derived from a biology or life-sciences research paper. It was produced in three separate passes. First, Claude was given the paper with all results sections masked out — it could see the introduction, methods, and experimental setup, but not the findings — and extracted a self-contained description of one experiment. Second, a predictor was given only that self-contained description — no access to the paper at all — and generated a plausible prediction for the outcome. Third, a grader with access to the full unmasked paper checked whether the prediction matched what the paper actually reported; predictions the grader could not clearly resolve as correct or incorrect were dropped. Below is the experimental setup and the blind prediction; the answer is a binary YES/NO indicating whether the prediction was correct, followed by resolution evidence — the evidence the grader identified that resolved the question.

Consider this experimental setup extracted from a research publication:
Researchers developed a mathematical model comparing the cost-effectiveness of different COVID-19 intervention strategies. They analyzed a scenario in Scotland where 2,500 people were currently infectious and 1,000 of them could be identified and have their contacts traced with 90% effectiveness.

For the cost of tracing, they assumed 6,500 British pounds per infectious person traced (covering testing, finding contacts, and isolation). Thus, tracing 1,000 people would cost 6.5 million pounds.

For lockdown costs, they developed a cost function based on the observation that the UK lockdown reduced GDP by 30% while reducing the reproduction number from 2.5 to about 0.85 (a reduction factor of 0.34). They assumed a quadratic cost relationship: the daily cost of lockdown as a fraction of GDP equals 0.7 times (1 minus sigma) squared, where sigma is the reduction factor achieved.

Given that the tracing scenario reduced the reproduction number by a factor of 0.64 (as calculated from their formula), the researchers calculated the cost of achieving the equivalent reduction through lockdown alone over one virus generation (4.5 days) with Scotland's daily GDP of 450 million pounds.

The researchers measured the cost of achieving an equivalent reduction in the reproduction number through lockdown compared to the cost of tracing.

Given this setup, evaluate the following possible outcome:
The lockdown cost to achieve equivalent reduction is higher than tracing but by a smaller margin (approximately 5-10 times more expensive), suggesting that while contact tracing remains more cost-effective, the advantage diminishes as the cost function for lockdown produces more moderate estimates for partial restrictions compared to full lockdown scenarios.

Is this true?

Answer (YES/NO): NO